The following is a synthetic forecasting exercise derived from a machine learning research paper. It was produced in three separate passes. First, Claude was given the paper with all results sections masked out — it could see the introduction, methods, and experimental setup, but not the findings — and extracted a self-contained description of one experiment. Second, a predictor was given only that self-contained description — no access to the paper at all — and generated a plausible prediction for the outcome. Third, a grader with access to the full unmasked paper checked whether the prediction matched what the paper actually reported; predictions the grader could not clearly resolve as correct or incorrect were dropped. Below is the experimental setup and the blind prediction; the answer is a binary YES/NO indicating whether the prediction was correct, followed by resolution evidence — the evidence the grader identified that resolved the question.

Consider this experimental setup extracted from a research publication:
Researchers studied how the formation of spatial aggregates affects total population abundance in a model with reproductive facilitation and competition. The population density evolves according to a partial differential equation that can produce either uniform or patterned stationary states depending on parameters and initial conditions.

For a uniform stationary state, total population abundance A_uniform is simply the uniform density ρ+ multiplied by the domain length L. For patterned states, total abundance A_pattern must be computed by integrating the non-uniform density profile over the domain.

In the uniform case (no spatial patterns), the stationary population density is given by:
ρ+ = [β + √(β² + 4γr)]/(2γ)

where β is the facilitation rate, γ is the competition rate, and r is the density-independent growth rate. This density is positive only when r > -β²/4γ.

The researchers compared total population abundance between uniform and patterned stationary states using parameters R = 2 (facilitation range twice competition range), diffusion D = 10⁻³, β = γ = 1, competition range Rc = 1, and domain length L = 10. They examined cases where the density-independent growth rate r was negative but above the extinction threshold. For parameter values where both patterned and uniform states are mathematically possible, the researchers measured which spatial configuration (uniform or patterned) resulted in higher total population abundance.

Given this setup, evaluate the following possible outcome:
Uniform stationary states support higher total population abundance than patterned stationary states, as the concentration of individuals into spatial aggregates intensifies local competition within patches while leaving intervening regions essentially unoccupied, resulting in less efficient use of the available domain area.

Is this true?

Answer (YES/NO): NO